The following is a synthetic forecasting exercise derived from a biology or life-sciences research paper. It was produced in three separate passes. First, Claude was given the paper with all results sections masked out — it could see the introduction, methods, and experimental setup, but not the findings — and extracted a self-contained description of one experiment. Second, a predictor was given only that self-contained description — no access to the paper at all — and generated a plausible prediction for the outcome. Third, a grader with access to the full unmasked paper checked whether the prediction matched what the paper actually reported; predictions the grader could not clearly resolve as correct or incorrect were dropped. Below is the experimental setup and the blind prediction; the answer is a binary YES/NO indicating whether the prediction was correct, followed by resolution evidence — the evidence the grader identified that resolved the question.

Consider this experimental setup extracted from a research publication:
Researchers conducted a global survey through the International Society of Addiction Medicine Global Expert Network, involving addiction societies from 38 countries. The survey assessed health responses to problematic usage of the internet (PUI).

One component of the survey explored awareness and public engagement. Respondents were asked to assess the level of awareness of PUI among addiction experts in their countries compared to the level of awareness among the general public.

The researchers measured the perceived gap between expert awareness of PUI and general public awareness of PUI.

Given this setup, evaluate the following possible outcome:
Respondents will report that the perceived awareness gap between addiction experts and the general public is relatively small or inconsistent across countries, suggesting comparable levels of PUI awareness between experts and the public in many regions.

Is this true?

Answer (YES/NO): NO